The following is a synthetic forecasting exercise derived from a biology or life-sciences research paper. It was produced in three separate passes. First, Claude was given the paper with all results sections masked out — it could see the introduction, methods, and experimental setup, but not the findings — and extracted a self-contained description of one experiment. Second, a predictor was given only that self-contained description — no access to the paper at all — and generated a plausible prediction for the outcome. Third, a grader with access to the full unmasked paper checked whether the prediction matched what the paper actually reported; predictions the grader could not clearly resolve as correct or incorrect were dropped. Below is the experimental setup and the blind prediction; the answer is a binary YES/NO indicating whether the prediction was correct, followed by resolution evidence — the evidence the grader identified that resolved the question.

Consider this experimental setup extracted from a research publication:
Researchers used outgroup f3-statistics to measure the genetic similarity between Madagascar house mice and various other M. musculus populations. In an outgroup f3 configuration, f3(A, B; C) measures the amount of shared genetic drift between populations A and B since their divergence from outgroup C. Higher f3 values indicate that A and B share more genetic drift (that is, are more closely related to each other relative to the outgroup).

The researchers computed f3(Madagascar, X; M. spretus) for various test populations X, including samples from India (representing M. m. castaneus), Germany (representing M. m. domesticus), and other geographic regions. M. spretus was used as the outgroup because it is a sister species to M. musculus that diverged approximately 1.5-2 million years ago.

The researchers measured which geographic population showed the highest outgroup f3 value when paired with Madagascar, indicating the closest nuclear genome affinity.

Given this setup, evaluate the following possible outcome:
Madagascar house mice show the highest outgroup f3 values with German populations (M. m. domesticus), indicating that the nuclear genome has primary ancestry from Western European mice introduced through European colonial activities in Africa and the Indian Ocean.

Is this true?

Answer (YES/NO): NO